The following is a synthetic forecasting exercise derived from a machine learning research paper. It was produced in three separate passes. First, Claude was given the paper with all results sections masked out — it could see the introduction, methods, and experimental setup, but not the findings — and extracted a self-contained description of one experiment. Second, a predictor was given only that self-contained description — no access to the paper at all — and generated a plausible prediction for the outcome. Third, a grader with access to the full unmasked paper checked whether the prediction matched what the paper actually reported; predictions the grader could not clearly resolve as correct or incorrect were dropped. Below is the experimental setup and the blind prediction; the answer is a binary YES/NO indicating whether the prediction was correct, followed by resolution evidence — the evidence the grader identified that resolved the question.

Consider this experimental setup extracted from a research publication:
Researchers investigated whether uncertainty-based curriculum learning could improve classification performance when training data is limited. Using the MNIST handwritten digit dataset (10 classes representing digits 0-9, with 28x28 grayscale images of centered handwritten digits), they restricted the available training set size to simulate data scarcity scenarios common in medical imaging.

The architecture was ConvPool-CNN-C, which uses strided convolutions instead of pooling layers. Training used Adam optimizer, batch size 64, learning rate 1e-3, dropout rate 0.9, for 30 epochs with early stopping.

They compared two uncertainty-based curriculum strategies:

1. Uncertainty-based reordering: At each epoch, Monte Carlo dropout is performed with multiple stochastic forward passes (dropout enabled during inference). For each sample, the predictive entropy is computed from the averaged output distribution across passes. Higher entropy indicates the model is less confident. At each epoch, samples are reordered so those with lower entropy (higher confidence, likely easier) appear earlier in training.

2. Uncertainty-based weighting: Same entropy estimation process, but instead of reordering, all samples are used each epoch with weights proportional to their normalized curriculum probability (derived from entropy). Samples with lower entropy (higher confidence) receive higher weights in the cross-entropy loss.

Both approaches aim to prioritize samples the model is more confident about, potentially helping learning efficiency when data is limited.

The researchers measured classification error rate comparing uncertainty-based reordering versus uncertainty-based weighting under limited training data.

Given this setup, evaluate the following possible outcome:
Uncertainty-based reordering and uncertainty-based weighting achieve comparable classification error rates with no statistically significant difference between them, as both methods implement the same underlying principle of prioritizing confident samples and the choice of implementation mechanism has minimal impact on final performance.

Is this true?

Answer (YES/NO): NO